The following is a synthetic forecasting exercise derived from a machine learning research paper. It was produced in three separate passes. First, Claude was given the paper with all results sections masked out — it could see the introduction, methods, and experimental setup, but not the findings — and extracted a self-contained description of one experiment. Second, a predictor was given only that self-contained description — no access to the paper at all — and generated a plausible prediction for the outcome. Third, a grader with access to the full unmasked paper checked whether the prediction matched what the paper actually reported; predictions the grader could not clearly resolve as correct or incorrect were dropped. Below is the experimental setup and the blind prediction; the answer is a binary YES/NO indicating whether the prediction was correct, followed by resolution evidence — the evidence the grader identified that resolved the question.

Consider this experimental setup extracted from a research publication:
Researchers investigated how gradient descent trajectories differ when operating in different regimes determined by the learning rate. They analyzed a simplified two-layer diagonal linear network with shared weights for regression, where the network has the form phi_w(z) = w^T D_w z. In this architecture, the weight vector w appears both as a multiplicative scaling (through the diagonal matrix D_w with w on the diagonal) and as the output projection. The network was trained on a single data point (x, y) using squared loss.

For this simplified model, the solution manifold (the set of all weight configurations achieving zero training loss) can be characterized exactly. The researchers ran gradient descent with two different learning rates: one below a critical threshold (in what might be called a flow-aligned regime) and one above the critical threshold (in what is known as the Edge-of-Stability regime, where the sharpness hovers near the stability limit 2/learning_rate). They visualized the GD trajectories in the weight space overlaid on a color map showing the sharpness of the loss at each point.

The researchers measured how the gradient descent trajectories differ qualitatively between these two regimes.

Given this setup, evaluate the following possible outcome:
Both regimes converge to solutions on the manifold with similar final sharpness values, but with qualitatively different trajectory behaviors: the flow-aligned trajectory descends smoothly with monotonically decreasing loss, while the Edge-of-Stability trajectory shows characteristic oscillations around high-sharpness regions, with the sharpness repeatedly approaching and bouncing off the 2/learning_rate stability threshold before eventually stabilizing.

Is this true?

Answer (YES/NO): NO